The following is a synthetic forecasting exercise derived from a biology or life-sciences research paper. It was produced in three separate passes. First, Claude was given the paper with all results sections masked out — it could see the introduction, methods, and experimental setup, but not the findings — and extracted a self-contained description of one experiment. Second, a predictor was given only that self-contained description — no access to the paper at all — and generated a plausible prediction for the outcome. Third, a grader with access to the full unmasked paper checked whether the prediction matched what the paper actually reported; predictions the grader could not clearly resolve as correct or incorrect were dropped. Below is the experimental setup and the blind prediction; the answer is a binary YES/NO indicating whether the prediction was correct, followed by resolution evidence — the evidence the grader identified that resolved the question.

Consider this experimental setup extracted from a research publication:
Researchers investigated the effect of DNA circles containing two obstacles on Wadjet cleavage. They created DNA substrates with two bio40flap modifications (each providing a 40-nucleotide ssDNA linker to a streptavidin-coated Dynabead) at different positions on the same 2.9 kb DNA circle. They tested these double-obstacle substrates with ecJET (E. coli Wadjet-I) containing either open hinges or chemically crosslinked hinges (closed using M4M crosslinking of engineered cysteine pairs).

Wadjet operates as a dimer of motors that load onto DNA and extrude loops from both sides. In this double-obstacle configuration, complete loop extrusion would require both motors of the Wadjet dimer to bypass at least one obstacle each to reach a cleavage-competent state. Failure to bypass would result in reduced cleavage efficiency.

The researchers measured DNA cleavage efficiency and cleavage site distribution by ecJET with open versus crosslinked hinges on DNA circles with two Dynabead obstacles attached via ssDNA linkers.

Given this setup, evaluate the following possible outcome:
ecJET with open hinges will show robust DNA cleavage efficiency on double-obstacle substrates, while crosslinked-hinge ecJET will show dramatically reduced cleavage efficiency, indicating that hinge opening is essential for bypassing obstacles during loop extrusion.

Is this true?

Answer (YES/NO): YES